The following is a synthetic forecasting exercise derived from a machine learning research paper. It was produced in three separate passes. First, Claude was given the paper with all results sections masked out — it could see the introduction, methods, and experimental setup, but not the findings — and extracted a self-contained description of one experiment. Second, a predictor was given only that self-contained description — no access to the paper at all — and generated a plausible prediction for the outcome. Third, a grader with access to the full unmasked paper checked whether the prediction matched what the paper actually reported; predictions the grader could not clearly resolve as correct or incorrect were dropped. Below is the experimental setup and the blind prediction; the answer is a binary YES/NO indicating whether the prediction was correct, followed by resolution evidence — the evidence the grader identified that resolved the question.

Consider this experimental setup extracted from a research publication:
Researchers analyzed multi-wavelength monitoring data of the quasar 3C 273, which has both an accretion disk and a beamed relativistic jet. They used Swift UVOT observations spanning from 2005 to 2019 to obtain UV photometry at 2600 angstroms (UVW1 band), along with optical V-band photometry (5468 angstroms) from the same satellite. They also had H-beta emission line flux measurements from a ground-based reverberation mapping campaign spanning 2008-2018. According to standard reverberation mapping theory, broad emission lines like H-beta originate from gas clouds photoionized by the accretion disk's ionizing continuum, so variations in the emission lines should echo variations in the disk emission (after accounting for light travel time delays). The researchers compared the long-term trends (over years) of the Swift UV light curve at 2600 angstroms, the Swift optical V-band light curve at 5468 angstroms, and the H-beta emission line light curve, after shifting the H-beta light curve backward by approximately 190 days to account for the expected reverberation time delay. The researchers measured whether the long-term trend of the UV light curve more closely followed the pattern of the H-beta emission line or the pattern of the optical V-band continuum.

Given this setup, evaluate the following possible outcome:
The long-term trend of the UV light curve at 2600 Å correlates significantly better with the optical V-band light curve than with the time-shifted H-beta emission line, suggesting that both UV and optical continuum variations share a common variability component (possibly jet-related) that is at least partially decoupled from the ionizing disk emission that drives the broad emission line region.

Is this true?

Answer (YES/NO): NO